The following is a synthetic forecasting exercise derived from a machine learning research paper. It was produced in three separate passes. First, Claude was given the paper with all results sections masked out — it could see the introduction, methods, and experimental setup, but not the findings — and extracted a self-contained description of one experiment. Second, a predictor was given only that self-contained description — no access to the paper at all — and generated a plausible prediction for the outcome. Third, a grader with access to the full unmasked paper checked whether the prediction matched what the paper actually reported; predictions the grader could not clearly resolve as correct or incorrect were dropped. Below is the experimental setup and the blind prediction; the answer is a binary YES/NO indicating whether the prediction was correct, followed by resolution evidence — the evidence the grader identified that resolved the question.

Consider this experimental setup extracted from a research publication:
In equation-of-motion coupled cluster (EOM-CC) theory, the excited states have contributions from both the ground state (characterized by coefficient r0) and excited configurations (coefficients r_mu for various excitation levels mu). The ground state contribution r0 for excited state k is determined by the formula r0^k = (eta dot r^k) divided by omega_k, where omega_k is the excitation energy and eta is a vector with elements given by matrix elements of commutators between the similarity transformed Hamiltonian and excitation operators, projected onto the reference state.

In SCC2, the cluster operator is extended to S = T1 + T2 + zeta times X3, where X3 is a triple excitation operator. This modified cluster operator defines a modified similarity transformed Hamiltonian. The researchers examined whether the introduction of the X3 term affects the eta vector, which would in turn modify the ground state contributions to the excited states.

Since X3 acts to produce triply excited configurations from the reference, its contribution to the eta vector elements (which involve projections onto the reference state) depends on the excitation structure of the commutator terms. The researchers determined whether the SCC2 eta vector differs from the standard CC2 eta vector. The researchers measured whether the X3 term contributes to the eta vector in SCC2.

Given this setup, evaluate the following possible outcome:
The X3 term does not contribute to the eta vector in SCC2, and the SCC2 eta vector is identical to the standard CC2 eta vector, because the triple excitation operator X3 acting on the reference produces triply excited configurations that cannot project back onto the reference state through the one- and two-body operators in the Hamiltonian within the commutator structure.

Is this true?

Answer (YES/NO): YES